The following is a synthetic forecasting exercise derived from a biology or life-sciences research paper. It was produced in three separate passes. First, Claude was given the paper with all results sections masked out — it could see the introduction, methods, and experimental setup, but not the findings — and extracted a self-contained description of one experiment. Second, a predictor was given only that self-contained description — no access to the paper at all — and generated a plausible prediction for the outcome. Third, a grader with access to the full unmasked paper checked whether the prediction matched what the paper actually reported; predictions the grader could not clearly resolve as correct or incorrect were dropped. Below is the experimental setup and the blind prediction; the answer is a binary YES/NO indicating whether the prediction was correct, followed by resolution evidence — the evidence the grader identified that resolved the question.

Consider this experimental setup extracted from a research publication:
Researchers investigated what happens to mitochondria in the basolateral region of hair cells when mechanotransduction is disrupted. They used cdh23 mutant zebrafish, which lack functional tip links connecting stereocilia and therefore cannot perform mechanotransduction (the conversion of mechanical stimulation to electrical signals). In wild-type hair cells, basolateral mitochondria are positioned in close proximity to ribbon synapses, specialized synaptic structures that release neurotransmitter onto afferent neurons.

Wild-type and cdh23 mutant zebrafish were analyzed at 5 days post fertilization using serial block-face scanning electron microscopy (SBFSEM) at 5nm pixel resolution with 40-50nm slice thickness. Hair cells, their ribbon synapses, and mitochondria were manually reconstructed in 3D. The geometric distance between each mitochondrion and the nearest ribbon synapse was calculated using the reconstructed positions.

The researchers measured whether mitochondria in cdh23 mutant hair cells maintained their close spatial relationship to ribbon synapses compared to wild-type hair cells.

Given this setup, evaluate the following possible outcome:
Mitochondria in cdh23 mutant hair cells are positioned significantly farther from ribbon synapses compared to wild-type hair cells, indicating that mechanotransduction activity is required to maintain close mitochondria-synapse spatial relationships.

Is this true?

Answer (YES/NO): NO